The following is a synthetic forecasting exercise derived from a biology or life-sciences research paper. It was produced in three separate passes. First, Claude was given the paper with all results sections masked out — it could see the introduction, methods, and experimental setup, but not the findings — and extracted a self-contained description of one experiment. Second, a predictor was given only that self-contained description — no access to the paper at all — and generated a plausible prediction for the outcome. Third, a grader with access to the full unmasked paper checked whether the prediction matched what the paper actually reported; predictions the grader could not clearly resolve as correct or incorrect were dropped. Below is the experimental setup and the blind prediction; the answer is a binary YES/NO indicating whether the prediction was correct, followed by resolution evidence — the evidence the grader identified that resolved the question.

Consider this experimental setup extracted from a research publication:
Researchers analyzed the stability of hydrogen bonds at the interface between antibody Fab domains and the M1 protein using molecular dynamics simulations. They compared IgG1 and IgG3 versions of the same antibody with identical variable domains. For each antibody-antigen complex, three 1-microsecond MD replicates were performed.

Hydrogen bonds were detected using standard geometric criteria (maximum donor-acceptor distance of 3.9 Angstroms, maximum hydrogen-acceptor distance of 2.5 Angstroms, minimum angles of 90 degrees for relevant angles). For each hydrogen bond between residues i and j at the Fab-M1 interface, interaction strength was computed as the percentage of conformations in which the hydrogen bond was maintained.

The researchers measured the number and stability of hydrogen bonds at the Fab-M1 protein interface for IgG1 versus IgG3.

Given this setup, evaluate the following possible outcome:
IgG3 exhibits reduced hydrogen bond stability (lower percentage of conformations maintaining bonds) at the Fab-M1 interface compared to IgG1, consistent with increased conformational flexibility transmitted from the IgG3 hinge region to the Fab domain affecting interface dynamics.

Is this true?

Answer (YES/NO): NO